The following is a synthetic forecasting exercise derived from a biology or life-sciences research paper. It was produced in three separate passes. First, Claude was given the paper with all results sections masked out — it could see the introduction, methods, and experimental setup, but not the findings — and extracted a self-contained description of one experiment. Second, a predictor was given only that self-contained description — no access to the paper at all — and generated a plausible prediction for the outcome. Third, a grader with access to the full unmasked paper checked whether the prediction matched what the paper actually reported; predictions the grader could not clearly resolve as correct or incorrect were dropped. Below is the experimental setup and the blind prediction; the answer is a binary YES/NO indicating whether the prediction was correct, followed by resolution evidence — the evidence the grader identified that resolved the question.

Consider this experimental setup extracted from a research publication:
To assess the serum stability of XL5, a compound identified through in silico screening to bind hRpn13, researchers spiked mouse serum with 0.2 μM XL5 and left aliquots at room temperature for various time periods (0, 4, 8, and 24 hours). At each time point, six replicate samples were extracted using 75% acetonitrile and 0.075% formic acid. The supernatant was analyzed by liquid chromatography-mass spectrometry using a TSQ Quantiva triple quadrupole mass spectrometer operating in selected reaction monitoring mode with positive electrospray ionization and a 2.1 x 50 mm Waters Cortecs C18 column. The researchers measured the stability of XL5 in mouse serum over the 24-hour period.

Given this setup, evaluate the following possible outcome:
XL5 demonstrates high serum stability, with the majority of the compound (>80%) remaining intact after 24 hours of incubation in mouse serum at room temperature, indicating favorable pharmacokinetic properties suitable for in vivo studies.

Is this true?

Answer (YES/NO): YES